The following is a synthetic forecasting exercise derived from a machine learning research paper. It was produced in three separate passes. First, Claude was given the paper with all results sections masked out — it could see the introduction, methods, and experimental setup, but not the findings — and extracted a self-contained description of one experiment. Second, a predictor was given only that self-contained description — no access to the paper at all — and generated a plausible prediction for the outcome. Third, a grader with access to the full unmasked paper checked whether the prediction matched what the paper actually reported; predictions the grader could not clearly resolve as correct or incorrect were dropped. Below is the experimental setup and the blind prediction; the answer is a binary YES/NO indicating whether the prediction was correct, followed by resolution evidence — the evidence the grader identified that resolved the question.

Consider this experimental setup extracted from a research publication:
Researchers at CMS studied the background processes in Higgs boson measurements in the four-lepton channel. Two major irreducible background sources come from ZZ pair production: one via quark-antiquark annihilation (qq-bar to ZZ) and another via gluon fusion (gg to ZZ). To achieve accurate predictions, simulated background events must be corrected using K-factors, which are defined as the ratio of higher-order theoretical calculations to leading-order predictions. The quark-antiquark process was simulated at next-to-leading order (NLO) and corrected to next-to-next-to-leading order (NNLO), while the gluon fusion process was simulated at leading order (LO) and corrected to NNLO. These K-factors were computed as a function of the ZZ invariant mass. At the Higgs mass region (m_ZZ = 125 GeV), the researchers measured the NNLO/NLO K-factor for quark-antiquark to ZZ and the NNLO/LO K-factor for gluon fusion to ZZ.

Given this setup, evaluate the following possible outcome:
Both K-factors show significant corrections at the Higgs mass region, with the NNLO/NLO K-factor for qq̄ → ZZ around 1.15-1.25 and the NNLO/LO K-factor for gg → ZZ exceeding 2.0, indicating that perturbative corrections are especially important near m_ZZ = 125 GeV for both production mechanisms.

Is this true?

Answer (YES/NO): NO